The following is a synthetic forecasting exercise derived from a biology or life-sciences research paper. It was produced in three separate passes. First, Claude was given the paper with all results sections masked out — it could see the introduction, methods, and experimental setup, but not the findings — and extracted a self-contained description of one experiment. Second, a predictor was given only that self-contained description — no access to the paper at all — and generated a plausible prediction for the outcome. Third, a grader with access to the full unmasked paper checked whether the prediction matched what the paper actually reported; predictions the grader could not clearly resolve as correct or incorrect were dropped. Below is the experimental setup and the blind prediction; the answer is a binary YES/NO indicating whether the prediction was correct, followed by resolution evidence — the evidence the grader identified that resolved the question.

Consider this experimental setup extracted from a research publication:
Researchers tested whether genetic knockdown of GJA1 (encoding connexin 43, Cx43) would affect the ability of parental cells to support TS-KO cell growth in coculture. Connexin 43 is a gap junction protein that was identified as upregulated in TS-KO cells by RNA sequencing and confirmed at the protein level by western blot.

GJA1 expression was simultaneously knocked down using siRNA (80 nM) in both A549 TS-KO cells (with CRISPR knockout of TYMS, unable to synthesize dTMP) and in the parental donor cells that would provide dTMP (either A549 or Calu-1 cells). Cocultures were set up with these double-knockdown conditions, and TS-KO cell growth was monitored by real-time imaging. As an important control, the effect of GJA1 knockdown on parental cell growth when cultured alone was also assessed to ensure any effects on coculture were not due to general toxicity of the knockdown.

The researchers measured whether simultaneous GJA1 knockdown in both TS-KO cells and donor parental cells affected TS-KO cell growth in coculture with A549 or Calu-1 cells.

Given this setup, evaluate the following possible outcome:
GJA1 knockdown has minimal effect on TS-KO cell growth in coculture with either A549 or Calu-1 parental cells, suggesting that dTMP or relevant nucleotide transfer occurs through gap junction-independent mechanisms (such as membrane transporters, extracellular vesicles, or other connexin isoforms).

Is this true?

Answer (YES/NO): NO